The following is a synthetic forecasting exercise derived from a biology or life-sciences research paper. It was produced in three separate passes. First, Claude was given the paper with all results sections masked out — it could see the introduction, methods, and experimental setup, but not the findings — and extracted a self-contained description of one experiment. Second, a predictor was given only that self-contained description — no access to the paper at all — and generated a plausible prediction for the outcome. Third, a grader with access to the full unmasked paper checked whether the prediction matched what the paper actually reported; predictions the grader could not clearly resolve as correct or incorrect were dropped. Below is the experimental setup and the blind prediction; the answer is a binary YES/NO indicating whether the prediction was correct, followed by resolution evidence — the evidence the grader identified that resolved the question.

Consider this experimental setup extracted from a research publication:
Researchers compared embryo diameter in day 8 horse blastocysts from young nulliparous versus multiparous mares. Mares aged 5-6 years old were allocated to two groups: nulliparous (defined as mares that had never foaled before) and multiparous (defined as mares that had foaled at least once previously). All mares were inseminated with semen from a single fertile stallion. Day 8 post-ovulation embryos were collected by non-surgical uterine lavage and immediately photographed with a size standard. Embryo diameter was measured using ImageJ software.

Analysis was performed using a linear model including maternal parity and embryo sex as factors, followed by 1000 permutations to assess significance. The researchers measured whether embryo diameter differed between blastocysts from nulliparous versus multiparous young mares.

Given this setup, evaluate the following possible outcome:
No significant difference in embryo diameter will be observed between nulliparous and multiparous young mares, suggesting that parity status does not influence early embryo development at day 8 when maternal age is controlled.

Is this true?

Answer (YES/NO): YES